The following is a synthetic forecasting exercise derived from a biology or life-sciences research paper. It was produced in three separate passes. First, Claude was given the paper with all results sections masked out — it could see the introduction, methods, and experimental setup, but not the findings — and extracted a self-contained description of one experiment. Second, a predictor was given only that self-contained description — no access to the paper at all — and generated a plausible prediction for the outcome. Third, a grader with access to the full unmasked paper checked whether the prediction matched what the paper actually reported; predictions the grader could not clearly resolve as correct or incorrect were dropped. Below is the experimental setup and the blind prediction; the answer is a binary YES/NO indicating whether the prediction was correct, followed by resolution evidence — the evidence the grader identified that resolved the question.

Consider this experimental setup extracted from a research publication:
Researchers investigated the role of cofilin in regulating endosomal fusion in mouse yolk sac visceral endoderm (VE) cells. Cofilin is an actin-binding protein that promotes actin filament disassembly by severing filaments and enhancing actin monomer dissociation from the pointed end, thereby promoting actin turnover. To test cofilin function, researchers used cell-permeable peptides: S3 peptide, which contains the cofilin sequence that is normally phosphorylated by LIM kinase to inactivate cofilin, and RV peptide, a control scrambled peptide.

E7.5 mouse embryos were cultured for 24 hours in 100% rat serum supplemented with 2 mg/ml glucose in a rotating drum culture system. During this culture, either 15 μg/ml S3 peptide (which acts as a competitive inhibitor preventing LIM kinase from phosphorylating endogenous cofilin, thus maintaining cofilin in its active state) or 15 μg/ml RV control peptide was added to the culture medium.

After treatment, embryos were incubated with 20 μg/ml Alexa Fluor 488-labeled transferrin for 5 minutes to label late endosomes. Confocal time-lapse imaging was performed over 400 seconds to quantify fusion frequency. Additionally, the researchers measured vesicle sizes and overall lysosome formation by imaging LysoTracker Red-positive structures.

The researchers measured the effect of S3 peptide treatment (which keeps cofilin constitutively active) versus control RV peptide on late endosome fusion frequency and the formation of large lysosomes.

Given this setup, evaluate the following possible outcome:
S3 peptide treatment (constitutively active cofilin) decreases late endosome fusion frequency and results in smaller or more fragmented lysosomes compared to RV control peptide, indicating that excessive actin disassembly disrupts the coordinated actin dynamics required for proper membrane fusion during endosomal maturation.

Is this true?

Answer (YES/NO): YES